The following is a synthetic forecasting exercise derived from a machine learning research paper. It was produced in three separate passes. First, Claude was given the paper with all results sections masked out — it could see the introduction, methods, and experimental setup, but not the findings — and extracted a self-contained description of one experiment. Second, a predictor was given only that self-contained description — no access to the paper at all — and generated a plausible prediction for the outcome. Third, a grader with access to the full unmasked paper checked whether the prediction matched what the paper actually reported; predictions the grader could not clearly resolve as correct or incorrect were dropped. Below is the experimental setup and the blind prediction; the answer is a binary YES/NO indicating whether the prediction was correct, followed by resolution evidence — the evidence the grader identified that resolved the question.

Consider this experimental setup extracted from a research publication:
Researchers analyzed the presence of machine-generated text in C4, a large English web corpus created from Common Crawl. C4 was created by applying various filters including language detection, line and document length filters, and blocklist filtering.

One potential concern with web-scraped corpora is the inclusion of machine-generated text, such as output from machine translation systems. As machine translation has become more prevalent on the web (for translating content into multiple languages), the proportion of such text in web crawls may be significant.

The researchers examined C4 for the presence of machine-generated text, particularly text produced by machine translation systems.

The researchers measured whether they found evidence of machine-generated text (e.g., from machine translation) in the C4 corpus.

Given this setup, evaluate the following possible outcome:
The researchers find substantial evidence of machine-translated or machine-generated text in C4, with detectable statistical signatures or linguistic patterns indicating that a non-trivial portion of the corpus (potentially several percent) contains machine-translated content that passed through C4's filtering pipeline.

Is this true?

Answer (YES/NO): NO